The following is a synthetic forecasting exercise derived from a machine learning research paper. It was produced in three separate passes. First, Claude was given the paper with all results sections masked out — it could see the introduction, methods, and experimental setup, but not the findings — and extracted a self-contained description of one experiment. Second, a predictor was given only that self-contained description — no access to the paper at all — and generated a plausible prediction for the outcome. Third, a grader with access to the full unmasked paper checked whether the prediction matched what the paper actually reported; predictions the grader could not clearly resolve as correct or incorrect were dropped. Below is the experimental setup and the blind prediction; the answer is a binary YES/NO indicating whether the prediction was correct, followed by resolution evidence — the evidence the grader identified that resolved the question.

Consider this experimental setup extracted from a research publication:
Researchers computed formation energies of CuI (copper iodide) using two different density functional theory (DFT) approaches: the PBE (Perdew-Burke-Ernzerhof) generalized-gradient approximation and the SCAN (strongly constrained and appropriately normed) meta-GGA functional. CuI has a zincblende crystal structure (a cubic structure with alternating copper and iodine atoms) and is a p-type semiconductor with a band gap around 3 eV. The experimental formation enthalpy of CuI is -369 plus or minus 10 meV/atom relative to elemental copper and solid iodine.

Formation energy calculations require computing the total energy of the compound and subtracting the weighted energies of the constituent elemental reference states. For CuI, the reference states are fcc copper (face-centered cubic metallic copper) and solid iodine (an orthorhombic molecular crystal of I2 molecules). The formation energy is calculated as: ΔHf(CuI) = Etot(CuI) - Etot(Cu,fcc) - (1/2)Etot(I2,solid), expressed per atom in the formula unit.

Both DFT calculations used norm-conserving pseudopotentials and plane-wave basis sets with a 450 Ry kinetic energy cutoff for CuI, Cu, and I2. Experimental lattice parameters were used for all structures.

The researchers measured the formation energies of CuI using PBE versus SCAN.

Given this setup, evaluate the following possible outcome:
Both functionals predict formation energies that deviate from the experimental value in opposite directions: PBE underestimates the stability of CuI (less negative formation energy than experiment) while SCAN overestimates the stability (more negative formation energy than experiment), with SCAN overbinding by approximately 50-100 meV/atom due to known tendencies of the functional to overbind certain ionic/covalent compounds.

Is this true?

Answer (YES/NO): NO